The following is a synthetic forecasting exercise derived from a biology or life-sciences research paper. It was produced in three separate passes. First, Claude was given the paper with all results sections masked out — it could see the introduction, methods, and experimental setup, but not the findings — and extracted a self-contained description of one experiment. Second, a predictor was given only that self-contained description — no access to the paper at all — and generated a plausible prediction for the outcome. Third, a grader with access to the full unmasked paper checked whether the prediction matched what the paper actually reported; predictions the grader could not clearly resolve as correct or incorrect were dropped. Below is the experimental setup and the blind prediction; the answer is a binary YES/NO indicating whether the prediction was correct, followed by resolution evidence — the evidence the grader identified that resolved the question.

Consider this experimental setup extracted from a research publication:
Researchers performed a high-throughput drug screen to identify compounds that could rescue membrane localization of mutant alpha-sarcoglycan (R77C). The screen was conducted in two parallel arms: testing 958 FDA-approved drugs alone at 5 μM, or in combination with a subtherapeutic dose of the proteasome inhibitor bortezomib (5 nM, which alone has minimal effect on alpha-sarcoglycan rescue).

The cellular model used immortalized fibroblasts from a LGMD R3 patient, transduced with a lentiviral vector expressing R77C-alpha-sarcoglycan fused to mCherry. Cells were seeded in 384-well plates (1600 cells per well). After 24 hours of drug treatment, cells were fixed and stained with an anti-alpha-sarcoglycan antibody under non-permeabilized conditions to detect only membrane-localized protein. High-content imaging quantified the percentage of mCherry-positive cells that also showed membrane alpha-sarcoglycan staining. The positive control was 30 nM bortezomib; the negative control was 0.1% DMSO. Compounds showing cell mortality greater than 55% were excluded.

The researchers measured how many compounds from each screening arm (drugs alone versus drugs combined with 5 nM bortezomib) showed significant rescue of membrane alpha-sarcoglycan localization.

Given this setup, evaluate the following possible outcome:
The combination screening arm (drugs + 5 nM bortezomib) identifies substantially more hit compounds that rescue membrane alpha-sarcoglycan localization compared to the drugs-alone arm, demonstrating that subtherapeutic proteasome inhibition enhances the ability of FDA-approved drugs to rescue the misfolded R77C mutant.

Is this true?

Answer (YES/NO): NO